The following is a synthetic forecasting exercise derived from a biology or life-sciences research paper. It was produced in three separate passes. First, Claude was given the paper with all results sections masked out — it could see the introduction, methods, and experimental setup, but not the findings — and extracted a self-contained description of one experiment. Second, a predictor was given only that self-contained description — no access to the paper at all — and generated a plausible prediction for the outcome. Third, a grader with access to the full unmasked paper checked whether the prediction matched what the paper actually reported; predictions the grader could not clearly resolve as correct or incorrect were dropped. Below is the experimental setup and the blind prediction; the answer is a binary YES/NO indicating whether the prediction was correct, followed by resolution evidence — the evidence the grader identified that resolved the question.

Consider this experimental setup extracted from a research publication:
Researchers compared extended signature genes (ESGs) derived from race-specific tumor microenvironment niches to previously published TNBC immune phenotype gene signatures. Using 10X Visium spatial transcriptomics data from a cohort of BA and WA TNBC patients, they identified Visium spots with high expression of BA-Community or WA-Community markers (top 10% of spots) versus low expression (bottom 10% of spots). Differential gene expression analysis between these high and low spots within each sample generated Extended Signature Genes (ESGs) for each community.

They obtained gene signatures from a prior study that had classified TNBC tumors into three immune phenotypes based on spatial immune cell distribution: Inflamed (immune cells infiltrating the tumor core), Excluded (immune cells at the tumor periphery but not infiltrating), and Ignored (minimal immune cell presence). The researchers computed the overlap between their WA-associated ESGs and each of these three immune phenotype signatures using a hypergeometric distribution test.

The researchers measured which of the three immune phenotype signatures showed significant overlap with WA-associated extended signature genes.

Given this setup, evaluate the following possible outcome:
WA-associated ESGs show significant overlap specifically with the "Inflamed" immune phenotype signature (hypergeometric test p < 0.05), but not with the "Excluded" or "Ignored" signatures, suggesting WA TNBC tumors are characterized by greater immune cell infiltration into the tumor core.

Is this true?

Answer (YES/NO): YES